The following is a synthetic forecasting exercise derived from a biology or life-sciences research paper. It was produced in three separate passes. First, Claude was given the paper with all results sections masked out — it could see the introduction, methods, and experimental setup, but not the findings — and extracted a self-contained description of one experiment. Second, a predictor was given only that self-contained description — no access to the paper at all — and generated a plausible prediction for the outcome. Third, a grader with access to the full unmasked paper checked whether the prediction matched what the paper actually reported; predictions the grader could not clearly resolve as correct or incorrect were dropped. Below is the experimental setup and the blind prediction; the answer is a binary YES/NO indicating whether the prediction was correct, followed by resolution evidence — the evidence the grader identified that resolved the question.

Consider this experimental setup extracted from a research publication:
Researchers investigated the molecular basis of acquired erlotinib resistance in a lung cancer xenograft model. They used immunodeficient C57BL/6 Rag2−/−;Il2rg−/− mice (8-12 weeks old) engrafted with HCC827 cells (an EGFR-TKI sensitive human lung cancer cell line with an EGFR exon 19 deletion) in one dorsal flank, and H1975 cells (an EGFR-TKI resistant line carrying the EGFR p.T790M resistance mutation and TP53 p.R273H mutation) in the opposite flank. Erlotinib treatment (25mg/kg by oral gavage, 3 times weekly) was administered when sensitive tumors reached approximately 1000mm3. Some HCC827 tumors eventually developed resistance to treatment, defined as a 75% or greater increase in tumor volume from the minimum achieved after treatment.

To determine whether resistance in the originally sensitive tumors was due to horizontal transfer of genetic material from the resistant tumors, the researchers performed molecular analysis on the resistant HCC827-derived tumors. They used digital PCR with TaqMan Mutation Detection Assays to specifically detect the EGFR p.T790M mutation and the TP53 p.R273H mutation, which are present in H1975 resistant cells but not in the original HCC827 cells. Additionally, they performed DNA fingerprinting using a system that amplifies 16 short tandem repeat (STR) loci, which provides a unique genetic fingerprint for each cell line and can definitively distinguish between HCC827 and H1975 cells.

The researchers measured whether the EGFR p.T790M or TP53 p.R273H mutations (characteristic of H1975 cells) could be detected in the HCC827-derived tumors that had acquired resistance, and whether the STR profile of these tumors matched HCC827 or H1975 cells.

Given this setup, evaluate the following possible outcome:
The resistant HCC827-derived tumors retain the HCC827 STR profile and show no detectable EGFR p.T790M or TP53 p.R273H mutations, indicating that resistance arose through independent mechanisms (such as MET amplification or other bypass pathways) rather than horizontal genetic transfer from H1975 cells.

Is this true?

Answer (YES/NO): NO